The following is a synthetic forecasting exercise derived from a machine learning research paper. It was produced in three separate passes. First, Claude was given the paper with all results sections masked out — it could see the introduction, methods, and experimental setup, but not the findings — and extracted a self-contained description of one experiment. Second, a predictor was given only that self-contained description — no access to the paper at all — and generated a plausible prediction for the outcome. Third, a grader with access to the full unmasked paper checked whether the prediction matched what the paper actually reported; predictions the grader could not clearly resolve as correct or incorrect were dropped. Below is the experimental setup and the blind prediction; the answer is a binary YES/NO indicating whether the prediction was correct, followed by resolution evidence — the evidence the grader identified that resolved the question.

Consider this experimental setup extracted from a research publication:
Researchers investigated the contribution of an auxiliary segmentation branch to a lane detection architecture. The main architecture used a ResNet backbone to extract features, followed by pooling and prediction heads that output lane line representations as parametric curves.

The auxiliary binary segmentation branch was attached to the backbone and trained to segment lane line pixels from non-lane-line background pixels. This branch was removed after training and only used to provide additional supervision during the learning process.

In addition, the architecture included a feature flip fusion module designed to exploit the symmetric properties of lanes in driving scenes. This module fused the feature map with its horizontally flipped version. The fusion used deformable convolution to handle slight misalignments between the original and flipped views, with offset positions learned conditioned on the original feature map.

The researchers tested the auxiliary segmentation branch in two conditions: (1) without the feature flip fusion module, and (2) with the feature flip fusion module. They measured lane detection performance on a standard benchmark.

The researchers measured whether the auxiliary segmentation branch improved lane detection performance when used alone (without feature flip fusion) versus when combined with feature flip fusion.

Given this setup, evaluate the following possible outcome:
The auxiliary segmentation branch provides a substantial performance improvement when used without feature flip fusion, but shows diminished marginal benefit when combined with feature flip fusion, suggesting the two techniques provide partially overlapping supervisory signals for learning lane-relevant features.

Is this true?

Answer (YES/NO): NO